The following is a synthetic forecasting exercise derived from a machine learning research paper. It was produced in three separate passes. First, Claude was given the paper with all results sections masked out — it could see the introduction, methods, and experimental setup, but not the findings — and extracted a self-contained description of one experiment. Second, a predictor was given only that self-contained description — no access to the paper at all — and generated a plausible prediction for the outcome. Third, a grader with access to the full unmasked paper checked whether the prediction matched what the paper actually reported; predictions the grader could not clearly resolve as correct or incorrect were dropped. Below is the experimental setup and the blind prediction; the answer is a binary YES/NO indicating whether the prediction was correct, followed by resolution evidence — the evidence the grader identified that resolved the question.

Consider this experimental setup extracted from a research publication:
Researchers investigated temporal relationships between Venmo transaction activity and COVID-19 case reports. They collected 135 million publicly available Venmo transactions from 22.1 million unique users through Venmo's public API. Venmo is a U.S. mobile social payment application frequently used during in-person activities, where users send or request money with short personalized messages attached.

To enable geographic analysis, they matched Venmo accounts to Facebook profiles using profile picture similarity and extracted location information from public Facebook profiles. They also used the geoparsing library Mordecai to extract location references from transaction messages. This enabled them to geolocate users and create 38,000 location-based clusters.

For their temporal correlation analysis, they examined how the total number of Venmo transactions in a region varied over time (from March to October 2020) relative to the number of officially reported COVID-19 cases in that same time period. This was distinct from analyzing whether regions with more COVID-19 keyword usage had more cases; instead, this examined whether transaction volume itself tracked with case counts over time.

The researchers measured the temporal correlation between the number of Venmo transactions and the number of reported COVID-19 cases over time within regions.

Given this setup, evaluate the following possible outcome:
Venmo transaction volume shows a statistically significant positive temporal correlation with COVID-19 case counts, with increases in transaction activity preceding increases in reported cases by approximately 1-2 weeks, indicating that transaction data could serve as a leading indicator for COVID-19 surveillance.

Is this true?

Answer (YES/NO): NO